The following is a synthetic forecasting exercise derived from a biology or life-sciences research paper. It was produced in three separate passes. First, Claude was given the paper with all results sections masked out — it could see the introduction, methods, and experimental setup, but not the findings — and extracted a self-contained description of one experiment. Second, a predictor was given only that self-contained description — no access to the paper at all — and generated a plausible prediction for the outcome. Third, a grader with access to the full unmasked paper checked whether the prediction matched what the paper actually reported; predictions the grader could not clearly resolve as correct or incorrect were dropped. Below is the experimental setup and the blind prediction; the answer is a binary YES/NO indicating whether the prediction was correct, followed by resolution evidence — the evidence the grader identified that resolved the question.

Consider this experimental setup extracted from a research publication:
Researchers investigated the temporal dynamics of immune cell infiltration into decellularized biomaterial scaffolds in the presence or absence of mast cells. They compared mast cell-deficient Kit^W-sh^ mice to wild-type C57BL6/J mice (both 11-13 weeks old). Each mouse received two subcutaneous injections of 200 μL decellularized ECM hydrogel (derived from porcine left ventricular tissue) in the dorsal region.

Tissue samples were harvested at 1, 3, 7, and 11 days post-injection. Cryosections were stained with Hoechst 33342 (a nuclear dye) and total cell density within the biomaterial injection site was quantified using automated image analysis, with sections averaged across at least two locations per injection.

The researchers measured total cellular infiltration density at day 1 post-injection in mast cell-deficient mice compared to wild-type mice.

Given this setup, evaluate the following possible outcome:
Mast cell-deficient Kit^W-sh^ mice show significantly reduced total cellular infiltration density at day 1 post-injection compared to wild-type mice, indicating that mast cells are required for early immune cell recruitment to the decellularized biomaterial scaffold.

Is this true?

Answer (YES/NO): NO